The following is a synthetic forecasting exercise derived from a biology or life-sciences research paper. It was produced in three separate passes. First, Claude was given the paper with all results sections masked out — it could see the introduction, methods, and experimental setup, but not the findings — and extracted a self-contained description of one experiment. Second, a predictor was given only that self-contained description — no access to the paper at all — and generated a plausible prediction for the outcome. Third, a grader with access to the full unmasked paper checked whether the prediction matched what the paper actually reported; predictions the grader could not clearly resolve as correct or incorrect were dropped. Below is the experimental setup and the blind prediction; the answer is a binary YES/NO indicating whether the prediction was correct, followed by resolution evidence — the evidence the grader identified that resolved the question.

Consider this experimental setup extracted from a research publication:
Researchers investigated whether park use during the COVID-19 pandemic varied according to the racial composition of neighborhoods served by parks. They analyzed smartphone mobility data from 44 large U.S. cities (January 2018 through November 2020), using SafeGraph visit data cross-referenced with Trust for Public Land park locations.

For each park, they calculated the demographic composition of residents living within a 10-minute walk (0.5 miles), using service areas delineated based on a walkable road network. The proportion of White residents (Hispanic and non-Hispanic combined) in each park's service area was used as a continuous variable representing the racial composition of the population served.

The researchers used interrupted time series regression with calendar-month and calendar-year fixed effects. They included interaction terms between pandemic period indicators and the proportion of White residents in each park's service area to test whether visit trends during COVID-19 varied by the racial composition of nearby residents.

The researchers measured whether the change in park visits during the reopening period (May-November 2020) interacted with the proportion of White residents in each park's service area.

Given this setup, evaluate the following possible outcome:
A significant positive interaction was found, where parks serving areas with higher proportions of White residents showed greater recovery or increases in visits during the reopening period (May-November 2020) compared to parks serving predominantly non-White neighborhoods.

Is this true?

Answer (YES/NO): YES